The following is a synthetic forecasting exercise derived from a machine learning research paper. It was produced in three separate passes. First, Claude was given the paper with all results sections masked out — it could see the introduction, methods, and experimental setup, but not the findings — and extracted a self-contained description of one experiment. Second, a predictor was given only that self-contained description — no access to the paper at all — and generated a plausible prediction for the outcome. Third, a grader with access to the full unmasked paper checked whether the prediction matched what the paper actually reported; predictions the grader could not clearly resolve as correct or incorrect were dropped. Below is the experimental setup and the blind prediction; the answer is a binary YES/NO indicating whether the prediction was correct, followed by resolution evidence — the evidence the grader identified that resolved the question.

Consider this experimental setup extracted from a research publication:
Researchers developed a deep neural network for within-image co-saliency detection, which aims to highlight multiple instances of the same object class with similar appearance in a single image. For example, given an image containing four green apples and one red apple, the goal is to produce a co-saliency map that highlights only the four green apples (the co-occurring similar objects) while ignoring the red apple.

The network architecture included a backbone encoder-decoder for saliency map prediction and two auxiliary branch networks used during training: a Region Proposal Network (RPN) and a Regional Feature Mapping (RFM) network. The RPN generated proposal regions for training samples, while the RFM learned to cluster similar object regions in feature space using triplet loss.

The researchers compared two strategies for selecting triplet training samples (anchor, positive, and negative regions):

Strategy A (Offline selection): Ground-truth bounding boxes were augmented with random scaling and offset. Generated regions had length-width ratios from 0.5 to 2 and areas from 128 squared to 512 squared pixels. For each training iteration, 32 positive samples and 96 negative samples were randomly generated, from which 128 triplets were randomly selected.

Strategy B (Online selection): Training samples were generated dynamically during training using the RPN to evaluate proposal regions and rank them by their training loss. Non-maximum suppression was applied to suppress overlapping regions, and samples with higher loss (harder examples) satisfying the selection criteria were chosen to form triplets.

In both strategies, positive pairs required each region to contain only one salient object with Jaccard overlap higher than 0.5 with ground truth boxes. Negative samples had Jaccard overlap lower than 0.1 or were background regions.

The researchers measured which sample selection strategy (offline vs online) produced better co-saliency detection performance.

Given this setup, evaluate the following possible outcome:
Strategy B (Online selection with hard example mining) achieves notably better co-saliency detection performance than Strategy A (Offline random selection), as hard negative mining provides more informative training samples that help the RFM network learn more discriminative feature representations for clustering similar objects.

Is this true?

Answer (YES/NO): YES